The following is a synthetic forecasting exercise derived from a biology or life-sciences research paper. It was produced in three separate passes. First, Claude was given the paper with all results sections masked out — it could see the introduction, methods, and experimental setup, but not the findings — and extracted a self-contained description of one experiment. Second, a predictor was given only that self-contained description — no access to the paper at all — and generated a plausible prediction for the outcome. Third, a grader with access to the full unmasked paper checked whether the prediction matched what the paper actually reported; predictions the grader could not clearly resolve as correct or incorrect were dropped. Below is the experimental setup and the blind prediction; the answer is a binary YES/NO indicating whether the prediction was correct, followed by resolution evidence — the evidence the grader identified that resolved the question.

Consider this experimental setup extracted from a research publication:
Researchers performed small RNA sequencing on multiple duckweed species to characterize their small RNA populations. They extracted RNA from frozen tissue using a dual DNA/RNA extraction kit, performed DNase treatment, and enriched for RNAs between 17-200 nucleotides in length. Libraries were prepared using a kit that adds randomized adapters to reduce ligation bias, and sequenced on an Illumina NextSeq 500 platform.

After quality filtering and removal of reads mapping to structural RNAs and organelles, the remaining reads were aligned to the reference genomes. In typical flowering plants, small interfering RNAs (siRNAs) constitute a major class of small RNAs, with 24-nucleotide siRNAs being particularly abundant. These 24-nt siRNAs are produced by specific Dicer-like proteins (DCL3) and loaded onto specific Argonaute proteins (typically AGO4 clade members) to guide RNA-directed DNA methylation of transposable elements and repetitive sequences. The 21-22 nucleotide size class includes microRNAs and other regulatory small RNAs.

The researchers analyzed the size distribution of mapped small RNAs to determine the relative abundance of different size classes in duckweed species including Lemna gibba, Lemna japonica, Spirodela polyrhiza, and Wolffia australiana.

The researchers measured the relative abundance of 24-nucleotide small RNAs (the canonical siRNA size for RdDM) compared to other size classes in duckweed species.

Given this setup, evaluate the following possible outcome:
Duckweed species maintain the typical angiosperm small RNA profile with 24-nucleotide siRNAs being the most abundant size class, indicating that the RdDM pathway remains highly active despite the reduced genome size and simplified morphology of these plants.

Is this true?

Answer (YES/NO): NO